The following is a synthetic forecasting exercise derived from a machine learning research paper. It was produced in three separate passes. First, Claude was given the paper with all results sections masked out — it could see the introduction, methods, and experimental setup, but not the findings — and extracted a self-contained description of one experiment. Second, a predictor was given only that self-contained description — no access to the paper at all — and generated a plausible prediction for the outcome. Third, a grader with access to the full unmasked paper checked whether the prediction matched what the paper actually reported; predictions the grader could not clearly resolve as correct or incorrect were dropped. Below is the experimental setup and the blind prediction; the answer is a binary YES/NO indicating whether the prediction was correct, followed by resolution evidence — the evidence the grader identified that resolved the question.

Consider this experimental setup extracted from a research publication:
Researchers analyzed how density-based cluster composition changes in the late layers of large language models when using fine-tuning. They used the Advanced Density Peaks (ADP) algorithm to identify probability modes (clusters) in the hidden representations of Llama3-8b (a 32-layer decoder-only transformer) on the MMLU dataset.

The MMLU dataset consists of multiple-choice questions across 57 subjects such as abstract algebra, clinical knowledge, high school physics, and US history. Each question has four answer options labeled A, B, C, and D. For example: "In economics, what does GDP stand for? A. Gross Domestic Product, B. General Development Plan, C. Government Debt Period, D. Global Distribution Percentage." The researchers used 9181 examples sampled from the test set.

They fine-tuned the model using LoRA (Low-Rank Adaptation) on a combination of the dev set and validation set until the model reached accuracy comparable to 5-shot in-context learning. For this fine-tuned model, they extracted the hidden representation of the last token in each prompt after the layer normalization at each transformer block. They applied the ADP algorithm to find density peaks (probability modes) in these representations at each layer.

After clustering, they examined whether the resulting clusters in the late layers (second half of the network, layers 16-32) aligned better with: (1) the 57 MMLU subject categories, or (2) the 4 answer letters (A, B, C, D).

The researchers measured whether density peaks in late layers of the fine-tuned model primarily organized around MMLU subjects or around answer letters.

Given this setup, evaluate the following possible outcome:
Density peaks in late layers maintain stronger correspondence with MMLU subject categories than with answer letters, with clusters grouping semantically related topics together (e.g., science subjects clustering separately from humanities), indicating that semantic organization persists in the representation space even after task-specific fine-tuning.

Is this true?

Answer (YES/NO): NO